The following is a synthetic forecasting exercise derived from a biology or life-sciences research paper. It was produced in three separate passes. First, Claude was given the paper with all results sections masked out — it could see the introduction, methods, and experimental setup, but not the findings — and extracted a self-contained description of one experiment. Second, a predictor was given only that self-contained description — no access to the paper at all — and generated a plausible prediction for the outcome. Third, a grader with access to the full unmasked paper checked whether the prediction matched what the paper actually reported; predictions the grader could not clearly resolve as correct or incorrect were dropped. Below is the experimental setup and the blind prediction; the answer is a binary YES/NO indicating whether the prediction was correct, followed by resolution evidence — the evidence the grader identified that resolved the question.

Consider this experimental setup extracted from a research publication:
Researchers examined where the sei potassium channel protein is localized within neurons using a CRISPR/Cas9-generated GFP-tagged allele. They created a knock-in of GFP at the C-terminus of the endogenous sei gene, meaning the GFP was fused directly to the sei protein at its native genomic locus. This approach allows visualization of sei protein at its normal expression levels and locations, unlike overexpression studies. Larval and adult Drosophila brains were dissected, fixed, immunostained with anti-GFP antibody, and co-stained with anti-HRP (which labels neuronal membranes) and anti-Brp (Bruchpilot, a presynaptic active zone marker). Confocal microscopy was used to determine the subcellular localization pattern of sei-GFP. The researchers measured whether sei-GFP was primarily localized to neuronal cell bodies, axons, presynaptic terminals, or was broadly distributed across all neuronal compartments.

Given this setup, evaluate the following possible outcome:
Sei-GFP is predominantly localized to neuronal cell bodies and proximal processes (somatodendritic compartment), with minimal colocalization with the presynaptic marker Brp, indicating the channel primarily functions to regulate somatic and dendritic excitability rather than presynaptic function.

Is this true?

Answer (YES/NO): NO